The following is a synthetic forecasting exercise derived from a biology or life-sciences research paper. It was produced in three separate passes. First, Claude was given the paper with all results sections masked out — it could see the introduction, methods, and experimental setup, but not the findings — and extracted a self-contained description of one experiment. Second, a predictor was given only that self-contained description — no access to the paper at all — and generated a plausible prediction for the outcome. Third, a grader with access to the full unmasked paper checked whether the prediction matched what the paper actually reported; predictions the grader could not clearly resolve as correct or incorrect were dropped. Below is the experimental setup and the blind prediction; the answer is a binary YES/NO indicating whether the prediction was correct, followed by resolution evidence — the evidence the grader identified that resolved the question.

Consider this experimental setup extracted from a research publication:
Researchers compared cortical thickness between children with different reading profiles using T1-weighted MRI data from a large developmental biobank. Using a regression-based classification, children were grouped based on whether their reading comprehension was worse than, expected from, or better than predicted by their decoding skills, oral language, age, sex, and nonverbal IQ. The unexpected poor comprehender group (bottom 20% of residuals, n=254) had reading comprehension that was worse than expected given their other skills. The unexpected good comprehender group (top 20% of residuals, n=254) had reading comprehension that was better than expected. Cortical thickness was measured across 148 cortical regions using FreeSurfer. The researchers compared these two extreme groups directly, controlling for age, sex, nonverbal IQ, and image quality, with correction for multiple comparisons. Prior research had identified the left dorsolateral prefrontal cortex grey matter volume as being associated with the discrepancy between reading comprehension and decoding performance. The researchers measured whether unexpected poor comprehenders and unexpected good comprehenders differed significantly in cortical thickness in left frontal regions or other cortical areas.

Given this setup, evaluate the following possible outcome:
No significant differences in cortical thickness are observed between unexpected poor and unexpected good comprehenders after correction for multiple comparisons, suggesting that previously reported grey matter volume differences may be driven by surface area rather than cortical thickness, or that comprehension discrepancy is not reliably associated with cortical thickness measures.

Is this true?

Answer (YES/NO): YES